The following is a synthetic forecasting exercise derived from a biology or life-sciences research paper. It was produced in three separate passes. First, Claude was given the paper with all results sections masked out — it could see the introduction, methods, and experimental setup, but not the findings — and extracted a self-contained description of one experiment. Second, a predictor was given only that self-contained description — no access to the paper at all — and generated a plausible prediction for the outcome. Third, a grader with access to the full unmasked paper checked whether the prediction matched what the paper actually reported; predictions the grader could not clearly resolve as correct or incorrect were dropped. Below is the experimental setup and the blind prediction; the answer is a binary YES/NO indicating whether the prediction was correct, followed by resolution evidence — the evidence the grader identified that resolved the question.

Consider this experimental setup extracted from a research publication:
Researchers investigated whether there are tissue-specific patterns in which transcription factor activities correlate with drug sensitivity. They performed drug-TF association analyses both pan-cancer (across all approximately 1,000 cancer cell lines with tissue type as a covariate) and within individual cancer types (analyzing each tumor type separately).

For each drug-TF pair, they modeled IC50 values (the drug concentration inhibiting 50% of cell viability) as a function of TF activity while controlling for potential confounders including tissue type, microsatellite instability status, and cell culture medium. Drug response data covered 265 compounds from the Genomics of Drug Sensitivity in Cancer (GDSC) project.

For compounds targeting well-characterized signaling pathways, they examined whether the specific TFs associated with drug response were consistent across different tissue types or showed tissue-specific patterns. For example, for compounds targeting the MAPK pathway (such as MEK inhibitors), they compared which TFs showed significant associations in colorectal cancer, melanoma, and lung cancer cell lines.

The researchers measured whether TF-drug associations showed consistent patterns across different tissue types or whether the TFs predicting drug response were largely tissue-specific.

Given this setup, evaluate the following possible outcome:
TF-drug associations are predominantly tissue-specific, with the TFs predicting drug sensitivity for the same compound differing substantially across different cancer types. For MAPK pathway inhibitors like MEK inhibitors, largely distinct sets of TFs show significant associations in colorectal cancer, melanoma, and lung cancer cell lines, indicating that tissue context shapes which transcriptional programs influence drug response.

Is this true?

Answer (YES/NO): NO